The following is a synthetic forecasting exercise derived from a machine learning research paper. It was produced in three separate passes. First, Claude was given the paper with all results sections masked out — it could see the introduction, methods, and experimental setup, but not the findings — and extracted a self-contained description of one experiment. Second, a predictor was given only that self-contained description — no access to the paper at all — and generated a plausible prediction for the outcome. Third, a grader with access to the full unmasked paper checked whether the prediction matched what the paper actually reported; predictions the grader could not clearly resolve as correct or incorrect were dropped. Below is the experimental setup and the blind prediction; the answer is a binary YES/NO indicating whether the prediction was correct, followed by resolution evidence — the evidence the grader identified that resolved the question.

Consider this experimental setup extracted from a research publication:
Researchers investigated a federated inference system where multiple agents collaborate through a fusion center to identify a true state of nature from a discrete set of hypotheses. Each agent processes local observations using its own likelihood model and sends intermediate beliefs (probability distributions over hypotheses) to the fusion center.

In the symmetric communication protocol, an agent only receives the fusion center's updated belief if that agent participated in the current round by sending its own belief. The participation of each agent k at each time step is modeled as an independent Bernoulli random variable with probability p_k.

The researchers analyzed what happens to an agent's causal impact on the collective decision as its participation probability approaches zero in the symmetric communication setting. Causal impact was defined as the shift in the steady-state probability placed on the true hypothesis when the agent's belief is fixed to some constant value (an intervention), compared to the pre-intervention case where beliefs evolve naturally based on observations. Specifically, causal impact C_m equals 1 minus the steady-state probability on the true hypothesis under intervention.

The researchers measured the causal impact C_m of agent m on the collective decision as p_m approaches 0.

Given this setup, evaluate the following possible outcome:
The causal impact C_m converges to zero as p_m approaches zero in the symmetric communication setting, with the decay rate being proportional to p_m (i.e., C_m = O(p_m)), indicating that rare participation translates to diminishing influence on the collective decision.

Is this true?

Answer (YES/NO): NO